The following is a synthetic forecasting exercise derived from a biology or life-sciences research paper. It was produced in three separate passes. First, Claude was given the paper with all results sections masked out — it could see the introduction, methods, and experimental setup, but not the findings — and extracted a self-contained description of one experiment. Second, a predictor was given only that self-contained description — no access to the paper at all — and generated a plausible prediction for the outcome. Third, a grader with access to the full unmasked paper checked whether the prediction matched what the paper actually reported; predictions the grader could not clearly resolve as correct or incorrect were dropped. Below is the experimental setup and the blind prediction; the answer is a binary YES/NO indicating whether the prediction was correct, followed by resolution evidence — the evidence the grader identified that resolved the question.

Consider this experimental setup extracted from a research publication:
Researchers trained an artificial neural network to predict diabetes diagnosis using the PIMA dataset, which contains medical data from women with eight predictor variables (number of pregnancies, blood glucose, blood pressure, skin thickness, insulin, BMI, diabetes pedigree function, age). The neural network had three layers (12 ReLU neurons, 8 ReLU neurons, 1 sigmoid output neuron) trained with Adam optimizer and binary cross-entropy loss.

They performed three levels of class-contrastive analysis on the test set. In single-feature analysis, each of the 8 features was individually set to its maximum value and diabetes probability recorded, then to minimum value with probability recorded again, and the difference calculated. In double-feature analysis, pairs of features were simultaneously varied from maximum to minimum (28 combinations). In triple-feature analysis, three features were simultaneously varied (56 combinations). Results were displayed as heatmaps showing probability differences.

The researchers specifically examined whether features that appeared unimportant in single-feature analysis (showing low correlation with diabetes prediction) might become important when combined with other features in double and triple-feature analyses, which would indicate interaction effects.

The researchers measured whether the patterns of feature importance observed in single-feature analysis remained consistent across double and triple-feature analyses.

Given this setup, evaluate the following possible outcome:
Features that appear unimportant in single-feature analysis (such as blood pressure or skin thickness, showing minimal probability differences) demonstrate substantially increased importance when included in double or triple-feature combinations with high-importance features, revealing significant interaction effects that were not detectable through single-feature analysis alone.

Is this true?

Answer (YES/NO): NO